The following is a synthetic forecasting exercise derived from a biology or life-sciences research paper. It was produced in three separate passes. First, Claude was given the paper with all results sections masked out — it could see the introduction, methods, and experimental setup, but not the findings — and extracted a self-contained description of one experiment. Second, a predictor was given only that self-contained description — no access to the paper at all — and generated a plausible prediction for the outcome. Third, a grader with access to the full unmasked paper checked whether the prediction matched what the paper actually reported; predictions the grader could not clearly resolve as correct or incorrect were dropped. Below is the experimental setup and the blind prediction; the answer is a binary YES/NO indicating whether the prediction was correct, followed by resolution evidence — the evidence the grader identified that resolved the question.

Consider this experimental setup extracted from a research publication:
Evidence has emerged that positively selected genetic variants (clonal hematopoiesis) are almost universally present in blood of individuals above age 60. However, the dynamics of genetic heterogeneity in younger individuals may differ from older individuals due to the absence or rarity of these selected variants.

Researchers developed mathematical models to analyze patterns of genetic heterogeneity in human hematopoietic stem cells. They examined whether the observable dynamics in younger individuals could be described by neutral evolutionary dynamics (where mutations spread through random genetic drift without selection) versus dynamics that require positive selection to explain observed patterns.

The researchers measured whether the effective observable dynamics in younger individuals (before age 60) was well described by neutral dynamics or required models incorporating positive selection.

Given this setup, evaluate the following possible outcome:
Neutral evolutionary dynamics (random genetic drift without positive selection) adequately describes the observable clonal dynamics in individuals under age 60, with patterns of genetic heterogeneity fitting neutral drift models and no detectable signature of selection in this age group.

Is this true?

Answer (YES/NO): YES